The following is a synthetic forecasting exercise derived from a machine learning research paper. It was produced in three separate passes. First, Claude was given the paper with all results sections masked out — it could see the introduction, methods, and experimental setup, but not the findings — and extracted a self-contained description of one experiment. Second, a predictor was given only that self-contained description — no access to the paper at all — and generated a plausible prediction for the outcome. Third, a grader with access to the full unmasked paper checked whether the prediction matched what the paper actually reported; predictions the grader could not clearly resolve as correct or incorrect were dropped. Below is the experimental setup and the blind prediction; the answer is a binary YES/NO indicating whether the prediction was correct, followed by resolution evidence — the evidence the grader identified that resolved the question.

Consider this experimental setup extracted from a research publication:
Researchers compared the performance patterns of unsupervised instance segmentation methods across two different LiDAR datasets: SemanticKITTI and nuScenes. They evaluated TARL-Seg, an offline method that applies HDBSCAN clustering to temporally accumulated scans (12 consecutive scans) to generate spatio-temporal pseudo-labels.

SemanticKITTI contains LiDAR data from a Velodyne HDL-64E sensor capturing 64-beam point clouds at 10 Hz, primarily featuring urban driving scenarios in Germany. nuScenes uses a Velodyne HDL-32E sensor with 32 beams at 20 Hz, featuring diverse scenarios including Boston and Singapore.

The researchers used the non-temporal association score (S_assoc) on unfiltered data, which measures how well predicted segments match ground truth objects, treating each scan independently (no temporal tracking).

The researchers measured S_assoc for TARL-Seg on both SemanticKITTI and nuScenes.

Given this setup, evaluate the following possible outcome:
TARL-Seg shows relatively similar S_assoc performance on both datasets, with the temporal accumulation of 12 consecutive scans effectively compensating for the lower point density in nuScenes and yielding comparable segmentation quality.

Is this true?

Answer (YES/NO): NO